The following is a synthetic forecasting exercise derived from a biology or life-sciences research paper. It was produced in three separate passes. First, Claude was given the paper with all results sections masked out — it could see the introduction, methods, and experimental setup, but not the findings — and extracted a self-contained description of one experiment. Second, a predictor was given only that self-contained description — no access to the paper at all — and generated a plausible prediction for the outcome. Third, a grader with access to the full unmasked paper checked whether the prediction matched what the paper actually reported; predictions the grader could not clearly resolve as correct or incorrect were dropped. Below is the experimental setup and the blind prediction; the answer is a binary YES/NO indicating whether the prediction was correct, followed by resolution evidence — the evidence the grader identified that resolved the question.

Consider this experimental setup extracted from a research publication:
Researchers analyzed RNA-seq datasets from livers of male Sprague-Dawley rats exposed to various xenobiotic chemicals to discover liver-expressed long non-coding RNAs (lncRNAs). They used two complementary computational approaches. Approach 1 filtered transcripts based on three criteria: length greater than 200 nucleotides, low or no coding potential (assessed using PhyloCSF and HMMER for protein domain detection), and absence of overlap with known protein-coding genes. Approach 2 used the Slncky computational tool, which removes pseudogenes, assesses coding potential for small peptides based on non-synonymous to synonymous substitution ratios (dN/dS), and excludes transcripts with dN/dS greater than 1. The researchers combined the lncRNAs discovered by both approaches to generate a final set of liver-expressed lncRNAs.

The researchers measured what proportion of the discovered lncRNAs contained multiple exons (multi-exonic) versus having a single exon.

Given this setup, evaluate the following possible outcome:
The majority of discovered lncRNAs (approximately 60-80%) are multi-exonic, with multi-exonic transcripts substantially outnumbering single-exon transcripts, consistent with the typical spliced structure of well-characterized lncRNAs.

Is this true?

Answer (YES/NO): NO